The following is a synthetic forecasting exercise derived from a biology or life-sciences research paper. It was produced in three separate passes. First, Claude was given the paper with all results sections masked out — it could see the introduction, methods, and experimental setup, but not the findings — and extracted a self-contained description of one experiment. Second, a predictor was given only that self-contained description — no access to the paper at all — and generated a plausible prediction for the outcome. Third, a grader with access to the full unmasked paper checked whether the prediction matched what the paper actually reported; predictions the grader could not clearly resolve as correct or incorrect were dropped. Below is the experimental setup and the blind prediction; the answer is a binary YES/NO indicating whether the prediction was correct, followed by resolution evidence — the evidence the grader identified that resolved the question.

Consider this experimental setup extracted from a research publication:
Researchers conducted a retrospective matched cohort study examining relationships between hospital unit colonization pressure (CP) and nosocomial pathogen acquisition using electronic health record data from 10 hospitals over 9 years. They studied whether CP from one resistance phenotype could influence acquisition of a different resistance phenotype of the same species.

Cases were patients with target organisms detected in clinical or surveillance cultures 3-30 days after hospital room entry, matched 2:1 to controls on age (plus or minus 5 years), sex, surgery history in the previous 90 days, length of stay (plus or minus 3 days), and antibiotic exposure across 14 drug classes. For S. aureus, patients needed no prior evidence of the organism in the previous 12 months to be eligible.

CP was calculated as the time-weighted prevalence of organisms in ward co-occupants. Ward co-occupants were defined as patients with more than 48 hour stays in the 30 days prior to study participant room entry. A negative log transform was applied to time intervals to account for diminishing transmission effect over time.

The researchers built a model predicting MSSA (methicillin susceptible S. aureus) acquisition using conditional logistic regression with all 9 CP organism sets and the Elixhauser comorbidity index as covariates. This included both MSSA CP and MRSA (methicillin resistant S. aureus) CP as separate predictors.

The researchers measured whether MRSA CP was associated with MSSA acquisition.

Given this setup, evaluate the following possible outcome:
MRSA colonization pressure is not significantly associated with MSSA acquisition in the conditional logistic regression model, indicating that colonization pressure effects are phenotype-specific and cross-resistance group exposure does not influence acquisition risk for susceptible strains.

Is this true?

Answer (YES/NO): YES